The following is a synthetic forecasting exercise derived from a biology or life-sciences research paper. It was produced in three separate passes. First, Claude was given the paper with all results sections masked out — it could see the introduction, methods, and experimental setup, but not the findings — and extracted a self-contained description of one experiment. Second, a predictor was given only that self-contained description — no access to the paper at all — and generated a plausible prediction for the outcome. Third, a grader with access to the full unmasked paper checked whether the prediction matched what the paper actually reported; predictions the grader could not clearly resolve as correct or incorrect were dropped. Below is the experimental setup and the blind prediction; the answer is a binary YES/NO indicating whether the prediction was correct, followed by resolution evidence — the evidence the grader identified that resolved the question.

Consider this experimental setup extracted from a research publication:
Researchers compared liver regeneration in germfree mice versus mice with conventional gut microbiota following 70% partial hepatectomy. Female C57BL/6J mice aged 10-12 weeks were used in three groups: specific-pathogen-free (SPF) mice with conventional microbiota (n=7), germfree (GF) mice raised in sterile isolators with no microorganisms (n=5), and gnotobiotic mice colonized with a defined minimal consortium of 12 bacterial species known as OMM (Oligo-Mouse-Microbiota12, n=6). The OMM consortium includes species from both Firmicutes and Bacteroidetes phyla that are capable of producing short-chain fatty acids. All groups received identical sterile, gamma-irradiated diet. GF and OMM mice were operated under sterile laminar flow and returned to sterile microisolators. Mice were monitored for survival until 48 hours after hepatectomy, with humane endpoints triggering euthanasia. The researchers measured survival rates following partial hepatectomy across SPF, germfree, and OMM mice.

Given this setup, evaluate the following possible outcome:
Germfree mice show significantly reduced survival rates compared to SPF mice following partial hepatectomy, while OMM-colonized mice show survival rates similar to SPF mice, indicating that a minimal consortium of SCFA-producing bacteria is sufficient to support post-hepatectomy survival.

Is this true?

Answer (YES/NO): YES